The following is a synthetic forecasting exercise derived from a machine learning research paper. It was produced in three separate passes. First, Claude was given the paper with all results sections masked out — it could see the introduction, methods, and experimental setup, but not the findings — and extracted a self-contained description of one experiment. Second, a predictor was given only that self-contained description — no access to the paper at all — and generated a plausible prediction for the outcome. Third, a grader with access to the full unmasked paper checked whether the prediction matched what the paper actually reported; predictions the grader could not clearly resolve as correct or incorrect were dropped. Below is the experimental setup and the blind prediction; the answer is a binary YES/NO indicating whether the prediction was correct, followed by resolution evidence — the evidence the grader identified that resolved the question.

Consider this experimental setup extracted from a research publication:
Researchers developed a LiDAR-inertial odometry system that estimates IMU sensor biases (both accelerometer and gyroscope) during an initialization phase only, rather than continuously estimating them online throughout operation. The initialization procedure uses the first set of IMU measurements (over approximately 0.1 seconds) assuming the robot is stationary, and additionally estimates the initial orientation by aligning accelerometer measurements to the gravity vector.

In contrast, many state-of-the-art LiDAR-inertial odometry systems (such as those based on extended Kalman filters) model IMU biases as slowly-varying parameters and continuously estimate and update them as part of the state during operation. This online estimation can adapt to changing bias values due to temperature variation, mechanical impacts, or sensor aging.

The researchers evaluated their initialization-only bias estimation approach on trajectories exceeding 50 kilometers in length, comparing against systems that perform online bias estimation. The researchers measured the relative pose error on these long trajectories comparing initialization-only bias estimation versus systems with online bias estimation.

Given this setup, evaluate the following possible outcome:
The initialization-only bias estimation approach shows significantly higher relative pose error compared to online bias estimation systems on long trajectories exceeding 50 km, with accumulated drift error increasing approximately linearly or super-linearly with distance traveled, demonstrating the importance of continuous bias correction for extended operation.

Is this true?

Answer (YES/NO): NO